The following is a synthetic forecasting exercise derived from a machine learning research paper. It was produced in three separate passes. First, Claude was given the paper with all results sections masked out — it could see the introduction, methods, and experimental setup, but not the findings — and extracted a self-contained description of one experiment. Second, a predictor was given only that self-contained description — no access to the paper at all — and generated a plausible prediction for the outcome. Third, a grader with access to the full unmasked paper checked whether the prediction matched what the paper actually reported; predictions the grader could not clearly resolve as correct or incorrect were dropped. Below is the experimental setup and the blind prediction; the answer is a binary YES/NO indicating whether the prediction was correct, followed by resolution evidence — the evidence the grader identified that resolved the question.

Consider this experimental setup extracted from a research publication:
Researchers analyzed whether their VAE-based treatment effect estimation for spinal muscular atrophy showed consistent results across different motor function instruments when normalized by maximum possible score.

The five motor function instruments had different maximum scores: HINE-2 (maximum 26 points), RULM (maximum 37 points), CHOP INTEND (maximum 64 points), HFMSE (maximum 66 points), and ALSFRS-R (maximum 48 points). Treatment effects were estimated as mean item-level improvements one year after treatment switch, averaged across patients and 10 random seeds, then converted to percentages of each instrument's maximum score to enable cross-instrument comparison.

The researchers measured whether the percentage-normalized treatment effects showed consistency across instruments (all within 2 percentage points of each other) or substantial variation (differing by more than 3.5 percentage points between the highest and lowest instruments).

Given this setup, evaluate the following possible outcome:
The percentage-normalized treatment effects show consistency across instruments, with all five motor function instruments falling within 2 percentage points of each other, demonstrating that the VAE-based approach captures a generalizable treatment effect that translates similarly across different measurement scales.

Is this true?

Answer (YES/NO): NO